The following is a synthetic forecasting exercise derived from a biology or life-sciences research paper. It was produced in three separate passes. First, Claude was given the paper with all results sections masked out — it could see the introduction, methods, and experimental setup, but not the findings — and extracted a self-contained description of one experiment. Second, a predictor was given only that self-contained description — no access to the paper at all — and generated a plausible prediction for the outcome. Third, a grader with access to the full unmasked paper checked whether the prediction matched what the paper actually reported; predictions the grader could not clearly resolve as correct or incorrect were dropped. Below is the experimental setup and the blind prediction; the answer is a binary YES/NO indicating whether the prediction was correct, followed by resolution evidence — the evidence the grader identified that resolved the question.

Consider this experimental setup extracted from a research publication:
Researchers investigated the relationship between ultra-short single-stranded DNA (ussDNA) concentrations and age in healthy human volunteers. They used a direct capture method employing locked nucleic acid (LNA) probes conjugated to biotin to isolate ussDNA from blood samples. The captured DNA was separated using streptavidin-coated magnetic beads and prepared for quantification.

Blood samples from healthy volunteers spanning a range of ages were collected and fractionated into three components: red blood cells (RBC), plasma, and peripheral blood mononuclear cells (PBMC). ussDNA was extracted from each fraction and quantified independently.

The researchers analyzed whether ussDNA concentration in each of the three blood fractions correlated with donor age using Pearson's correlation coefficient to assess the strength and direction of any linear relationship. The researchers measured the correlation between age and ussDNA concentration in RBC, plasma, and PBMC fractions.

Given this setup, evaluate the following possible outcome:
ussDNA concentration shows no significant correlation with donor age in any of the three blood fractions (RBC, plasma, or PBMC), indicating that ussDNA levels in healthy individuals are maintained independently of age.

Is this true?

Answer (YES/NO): NO